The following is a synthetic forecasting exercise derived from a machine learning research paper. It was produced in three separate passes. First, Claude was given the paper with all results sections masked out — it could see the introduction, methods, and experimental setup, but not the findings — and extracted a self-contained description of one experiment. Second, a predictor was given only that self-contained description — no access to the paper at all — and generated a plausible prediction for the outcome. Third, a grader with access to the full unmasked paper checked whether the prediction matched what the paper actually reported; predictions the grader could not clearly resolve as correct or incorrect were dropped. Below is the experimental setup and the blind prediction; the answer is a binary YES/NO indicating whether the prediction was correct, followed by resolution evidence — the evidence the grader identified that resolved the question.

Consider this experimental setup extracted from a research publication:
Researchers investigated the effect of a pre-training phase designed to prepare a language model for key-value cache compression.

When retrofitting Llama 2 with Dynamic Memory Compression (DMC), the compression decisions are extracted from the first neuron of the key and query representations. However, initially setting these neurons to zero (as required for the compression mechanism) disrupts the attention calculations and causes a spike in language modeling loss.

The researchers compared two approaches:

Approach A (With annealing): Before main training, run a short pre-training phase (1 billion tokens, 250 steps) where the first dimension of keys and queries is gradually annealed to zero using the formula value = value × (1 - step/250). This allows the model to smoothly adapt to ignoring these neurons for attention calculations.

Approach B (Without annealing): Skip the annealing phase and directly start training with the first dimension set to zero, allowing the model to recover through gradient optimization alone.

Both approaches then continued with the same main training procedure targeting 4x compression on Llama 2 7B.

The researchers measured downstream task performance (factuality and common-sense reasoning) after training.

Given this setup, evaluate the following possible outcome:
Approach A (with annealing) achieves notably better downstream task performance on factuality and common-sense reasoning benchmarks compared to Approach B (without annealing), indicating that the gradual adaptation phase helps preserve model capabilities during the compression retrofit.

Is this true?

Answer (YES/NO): YES